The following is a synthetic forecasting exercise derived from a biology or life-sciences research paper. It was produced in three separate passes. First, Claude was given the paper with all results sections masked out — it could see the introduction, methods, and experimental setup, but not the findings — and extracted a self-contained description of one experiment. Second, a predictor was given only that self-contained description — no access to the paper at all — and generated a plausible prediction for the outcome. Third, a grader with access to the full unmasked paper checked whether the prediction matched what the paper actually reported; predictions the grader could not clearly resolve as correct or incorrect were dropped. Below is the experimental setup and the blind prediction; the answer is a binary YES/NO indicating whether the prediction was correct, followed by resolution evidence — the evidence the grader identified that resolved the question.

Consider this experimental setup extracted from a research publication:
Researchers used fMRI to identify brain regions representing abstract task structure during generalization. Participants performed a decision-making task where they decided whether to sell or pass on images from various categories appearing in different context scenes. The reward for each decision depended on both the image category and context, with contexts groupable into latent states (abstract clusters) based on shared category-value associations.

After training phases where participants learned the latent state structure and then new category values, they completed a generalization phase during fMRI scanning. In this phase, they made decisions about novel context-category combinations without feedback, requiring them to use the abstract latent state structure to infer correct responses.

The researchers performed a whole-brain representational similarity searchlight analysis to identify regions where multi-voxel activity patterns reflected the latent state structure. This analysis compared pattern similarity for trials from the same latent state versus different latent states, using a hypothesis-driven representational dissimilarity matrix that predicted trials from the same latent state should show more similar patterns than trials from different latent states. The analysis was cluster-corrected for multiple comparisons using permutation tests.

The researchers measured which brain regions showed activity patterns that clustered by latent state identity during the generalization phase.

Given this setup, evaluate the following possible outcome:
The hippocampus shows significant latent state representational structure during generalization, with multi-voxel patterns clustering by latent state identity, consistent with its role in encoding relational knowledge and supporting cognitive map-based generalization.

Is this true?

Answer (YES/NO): NO